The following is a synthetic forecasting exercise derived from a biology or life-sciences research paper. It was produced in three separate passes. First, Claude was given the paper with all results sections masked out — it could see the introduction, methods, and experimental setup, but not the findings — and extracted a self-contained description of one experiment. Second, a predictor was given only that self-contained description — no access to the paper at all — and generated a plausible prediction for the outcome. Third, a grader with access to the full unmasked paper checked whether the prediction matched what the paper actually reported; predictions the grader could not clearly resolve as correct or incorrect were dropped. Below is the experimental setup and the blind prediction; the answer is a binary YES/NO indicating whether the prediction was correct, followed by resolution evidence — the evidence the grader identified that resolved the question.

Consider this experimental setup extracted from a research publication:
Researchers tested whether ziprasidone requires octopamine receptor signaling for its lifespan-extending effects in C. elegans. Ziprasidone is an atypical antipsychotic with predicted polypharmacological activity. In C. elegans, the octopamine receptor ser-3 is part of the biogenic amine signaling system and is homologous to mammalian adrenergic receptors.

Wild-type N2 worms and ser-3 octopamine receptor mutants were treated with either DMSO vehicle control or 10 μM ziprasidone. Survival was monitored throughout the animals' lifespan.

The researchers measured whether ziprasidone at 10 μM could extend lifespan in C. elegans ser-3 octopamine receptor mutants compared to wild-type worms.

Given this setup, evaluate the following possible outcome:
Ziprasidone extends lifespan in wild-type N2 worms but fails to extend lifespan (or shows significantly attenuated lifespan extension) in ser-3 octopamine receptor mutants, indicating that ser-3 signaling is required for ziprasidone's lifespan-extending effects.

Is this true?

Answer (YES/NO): YES